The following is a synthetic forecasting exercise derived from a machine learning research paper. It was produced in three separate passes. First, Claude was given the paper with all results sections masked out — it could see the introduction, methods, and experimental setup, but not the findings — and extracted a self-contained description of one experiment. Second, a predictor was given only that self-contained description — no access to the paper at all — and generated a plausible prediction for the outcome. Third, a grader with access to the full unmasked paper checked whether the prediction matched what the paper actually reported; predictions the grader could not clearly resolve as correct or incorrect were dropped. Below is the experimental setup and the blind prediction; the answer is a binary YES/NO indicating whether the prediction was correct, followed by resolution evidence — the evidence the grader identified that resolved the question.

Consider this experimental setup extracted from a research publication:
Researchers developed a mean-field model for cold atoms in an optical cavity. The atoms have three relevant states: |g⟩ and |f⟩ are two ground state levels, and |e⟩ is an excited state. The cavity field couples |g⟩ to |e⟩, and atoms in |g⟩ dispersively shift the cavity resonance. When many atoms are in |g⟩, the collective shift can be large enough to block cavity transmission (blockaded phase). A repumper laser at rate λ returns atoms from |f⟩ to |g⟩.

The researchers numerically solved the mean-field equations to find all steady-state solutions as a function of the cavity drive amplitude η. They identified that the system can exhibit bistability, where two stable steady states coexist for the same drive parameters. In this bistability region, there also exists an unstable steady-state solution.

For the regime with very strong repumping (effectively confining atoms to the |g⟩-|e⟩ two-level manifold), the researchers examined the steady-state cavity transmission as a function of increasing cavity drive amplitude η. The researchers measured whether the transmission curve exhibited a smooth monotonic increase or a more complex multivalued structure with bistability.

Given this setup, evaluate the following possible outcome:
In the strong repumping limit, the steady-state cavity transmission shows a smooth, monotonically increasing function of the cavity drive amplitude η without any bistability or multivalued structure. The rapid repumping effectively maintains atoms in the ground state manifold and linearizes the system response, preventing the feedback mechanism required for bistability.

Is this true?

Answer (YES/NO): NO